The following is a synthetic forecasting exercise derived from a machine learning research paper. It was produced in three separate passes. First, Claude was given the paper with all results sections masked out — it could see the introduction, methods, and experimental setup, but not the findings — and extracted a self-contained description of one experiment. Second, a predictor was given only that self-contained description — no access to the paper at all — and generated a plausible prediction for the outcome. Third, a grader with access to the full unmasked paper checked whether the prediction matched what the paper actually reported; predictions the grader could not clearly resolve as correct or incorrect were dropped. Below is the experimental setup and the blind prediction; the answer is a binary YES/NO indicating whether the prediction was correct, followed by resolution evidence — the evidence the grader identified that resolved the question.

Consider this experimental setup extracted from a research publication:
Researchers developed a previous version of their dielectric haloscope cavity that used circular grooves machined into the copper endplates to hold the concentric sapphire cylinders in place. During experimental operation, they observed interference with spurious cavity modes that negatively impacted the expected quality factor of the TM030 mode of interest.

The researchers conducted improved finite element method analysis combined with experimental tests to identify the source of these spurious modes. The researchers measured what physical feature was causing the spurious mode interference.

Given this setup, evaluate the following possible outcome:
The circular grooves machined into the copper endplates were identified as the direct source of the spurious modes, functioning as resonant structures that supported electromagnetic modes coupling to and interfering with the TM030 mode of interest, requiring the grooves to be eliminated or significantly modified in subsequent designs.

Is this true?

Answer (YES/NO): YES